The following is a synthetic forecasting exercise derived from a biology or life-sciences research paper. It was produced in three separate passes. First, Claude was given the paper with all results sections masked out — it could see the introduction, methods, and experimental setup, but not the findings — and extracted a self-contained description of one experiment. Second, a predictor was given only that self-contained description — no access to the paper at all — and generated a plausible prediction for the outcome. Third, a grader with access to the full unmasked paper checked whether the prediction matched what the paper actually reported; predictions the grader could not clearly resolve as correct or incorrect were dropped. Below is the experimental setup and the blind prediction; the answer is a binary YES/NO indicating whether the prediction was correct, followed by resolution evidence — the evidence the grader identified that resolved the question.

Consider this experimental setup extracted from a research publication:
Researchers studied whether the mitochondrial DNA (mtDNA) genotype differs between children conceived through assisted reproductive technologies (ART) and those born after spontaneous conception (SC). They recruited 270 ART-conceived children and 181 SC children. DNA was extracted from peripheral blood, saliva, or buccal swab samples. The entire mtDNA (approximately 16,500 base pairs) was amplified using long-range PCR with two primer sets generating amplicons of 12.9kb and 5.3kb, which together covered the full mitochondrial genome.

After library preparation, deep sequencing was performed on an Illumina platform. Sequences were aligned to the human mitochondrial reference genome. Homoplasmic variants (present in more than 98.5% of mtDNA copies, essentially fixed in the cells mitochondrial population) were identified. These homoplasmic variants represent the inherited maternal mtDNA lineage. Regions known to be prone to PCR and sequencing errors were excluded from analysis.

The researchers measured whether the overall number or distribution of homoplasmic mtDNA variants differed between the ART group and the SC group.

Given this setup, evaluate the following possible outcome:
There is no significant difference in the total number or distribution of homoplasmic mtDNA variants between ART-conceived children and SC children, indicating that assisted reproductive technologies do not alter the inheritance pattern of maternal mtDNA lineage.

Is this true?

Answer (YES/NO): YES